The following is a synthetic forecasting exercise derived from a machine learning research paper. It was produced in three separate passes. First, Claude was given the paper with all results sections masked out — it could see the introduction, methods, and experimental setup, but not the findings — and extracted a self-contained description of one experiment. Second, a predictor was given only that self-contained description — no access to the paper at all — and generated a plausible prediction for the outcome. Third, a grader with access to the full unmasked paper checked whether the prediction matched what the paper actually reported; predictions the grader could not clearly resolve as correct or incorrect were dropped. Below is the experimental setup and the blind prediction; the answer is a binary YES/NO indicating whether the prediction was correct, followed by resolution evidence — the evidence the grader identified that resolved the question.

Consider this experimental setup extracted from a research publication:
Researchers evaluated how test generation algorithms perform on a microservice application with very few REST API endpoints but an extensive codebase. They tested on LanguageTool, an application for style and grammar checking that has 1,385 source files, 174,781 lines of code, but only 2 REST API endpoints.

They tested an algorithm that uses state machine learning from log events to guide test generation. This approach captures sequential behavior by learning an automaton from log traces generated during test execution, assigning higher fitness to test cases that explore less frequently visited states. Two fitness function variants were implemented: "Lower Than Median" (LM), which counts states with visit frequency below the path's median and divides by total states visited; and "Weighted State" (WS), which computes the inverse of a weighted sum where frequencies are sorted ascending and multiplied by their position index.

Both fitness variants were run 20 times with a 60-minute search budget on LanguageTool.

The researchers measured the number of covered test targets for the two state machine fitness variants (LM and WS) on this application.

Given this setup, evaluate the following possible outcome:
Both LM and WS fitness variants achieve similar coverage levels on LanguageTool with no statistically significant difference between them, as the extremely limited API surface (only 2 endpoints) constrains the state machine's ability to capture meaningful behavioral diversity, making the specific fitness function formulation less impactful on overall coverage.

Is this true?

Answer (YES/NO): YES